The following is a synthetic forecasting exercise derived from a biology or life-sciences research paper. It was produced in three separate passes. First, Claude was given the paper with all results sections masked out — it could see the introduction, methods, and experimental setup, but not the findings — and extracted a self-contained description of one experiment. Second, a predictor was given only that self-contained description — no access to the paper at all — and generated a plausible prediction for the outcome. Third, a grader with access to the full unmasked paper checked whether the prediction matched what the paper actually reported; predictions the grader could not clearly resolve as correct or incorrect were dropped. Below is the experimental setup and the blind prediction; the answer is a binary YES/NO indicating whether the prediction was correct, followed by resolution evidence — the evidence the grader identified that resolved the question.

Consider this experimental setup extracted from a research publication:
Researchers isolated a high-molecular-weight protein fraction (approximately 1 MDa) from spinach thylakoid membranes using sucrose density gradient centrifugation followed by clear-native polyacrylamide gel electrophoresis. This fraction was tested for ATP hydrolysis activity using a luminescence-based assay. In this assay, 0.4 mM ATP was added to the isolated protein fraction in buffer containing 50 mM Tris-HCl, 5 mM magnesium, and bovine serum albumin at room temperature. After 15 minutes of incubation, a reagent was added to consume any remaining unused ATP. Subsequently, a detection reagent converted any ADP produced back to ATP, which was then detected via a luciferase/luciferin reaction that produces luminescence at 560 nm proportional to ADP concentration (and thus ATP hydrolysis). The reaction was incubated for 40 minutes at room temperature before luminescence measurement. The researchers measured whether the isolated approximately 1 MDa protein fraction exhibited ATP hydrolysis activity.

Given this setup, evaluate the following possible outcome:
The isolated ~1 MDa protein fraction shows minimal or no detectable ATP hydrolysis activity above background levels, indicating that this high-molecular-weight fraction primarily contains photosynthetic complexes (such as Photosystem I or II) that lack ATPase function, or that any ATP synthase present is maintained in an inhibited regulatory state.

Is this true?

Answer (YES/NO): NO